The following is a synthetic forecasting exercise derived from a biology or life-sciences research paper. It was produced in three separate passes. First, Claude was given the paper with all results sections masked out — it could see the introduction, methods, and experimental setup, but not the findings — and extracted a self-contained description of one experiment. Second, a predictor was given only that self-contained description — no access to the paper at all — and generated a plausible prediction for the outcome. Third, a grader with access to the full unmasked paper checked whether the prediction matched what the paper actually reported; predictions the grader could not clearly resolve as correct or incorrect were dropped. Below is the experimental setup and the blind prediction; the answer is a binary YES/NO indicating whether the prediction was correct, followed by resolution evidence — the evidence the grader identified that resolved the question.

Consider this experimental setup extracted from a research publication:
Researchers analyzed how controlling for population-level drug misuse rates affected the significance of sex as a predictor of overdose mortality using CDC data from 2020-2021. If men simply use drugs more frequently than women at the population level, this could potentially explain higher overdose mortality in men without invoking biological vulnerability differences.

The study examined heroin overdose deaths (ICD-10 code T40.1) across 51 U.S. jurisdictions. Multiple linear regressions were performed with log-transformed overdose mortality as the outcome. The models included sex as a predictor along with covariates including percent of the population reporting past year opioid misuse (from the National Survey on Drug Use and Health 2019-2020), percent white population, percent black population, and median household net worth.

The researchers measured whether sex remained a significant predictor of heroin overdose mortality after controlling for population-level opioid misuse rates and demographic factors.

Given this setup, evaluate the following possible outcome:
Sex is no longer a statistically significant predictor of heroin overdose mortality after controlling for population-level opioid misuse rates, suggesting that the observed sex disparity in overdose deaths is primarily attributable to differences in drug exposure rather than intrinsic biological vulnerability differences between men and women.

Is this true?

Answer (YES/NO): NO